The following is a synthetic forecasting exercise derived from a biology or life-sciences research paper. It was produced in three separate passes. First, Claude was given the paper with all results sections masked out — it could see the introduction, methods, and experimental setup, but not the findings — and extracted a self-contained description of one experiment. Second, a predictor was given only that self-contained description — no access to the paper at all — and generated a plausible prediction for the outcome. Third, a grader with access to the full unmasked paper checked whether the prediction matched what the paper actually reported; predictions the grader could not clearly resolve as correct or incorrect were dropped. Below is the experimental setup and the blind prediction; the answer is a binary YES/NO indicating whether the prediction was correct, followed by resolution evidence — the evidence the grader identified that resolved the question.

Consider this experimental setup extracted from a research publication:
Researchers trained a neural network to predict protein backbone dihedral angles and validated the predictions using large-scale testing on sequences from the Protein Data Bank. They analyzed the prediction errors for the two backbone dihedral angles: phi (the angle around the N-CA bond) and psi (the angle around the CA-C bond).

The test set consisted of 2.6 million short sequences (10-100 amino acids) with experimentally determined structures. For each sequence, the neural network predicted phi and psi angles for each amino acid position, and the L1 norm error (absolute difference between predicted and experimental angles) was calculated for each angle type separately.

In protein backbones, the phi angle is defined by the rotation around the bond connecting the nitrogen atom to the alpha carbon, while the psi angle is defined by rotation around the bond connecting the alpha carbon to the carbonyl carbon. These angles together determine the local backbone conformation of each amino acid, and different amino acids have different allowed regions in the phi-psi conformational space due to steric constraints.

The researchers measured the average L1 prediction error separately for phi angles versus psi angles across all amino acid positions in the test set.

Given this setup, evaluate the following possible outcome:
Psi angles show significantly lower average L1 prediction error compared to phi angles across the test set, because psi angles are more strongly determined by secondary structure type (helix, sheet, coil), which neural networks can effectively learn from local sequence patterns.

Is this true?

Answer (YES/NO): NO